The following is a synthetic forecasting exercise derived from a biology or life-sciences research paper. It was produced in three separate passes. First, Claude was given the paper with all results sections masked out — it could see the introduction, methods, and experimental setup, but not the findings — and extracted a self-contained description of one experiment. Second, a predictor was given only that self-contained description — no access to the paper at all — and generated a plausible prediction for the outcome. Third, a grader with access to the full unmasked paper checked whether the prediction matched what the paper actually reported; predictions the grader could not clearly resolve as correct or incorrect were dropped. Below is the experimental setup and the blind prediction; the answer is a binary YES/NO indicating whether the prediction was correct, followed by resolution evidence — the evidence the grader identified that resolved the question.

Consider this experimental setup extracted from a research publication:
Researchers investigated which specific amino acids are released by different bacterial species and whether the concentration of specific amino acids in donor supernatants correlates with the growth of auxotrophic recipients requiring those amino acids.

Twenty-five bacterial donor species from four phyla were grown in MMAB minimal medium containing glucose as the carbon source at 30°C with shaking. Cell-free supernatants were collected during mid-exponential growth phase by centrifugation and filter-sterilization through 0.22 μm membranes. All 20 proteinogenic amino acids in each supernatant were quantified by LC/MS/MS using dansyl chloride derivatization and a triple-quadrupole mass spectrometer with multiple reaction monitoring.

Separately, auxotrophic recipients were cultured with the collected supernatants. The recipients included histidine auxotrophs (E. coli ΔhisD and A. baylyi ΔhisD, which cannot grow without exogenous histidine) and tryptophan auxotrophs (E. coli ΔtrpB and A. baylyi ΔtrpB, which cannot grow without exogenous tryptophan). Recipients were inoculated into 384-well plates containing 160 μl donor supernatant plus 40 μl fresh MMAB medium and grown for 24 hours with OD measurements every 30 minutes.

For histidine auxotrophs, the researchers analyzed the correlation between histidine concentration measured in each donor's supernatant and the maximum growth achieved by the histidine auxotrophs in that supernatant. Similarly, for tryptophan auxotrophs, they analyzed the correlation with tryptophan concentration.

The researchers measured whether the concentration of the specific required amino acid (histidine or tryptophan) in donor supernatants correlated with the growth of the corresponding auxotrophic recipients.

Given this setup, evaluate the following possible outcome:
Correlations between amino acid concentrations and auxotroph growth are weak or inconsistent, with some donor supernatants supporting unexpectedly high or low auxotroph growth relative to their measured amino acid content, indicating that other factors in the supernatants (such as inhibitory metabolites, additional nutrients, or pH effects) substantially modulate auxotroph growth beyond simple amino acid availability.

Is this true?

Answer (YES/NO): NO